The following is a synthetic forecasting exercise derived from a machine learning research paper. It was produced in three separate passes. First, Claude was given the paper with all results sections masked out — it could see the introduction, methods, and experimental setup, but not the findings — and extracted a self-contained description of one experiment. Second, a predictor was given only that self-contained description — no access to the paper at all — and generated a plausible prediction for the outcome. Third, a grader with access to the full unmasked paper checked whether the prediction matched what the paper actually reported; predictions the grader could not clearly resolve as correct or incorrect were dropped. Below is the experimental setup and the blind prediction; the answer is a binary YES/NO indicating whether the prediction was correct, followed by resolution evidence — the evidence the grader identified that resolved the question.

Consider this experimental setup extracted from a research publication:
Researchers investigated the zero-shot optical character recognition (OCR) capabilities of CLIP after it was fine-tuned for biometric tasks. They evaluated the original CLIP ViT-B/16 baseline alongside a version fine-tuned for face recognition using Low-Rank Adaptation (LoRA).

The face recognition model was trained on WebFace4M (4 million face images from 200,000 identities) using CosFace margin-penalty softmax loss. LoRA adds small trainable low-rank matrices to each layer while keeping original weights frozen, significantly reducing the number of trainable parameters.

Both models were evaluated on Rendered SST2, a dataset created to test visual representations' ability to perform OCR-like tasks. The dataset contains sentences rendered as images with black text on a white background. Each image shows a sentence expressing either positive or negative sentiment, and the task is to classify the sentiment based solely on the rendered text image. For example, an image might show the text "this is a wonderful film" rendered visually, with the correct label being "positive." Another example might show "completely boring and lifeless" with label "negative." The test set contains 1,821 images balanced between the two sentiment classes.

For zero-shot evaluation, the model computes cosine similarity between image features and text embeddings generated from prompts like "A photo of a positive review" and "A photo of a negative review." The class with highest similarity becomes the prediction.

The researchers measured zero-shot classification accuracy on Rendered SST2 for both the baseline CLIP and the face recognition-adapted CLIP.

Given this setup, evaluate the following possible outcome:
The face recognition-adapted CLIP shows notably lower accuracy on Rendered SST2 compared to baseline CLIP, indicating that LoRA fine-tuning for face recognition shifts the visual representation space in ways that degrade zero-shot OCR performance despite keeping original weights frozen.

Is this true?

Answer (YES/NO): NO